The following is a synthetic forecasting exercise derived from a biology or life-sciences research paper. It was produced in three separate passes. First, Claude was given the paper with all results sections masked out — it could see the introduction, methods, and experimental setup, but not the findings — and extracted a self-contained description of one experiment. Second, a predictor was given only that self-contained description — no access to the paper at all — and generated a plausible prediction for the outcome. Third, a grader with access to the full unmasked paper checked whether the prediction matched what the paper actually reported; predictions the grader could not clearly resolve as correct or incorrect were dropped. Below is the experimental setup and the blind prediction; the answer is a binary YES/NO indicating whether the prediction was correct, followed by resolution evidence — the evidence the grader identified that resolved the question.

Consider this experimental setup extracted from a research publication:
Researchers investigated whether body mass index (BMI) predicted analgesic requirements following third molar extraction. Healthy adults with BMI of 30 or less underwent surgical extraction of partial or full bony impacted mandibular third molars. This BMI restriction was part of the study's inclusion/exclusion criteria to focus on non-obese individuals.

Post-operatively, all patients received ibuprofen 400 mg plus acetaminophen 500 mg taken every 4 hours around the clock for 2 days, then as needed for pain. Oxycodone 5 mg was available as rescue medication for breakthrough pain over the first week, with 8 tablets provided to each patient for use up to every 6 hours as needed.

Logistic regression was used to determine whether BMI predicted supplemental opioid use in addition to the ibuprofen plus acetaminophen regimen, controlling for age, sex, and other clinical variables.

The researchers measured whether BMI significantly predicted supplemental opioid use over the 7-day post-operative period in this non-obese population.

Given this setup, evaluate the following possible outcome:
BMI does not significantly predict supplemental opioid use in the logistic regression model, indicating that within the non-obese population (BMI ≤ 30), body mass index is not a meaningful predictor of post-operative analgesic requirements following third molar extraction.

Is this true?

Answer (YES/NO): NO